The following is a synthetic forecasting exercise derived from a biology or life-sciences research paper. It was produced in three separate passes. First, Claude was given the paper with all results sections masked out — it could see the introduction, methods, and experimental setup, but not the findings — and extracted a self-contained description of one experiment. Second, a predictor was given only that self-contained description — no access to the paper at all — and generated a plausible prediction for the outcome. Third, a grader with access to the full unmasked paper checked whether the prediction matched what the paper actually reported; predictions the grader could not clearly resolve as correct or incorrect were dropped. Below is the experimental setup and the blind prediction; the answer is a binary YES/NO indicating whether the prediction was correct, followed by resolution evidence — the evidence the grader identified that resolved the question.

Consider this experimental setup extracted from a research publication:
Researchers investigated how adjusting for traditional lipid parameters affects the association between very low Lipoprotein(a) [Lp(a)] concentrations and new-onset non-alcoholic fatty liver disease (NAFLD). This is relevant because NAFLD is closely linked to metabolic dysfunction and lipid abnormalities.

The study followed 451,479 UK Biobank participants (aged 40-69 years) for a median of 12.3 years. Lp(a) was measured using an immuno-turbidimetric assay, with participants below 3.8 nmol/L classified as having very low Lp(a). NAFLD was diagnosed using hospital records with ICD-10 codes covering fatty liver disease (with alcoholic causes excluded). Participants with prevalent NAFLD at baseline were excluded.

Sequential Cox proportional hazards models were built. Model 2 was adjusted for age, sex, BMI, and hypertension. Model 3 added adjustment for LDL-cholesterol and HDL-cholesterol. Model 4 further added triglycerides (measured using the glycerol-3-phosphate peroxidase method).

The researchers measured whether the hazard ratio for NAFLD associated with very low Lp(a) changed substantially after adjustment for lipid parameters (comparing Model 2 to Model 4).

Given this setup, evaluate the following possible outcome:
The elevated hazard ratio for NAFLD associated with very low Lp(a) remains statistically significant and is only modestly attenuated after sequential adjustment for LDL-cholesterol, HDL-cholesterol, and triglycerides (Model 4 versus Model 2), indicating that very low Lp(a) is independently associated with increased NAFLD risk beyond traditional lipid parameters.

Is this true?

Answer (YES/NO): YES